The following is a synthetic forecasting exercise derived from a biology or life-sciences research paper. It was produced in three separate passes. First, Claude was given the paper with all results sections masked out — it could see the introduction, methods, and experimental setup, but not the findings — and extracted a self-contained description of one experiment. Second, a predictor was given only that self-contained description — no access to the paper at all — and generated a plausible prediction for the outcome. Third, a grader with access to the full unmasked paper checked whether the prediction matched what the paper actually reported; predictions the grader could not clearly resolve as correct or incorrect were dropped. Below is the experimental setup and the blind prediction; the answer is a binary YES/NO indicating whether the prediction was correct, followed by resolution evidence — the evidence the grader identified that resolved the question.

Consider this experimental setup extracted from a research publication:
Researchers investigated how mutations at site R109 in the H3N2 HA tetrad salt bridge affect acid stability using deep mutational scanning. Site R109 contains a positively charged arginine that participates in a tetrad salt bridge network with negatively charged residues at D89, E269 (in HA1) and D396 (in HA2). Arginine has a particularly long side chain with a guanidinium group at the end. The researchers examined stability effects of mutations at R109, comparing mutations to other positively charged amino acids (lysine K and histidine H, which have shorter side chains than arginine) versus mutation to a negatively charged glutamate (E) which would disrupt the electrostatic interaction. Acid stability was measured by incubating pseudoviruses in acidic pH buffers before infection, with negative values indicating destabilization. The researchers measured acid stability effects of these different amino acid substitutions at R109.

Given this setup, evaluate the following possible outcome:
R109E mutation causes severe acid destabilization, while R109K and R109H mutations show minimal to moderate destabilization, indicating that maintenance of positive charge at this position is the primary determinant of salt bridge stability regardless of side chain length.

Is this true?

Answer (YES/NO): NO